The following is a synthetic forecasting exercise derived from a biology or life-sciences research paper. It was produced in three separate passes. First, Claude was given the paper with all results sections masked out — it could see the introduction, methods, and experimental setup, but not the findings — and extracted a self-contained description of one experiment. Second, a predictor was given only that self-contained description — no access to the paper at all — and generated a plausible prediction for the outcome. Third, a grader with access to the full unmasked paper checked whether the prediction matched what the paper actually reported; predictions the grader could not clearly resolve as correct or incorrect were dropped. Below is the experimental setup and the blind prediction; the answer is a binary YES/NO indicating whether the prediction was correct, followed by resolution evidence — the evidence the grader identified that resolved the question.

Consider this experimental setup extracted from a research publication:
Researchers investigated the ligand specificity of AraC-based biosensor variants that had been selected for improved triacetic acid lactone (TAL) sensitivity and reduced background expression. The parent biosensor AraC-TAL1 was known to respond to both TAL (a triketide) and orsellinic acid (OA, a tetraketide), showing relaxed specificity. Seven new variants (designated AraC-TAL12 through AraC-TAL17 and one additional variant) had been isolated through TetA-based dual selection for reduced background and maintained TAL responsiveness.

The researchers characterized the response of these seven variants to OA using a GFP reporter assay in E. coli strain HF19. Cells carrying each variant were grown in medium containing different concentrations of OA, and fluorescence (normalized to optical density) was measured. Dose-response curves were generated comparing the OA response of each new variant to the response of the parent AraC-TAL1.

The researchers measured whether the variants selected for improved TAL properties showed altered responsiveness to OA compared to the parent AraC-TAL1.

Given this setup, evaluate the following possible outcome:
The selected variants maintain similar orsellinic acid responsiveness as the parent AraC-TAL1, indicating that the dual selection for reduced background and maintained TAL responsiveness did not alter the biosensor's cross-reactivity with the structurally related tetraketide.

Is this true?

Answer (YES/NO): NO